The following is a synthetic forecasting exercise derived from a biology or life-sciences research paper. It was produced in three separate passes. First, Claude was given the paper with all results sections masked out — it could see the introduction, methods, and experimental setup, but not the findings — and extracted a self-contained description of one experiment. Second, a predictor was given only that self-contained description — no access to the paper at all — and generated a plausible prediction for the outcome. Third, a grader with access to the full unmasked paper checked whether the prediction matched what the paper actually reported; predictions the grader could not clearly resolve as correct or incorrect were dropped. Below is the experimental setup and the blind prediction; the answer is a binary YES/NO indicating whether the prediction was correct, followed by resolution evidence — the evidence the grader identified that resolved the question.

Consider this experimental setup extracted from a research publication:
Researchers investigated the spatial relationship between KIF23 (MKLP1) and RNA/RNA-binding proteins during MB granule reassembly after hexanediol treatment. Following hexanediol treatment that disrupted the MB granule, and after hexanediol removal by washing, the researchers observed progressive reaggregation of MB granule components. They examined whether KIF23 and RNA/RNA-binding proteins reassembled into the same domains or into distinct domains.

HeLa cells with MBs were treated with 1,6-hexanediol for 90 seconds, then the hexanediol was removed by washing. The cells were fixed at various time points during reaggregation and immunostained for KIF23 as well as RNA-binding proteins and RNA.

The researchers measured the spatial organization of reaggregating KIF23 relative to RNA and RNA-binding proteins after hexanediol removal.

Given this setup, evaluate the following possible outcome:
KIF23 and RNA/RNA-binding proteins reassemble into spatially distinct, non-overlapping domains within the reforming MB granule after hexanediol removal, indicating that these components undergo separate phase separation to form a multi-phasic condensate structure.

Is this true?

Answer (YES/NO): YES